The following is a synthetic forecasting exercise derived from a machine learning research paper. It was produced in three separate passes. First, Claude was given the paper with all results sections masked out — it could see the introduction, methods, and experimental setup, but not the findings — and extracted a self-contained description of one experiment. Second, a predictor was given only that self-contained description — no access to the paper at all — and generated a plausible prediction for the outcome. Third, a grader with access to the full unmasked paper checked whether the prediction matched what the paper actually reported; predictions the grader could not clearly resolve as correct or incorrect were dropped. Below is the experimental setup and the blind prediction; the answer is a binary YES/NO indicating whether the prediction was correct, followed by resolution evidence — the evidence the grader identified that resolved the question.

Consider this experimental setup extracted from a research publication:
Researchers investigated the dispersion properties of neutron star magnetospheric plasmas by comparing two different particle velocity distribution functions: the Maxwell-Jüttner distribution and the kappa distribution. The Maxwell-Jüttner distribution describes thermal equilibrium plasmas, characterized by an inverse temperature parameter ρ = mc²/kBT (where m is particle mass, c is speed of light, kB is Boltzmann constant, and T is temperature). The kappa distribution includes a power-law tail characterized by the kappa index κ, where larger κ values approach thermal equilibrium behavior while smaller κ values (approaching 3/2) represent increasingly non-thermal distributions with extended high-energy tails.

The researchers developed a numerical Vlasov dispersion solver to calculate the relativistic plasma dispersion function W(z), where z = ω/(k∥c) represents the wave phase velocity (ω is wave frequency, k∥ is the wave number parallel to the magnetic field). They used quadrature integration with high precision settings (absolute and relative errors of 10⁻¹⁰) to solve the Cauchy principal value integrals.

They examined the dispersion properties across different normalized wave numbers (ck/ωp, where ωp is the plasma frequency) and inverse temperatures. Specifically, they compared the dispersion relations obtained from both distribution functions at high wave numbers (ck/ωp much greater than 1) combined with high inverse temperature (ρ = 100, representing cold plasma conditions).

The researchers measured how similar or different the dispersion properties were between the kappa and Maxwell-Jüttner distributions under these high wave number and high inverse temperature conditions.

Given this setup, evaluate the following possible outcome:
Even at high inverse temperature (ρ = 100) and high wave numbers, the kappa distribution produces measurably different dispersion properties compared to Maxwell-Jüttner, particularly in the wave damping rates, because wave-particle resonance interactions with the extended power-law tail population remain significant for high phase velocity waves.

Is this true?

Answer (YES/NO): NO